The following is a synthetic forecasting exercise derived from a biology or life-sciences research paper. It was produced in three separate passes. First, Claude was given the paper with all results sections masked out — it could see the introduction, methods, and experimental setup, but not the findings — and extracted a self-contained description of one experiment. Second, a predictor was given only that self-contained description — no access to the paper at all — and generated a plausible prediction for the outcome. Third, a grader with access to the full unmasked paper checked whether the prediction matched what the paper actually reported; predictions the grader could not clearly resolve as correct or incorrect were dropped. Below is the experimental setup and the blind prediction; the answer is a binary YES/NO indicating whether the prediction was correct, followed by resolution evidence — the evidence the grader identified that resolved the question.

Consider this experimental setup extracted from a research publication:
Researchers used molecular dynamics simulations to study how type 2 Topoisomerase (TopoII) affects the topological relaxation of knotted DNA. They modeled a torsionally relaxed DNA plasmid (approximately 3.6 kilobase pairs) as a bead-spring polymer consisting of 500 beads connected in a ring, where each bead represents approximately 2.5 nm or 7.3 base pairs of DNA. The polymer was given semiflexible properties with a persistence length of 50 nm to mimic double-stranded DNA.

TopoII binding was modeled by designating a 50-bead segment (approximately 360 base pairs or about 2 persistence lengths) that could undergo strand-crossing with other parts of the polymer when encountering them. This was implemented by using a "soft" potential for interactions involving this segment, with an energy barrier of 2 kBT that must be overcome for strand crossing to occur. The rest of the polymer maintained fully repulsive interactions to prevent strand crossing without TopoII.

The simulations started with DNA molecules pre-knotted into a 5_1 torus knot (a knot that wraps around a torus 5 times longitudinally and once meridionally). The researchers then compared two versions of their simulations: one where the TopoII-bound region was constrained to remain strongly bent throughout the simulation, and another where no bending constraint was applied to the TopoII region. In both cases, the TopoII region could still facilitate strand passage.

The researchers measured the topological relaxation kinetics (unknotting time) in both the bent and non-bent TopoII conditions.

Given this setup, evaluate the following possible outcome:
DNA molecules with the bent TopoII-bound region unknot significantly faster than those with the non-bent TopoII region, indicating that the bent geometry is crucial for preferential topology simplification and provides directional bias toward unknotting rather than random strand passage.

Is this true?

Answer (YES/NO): NO